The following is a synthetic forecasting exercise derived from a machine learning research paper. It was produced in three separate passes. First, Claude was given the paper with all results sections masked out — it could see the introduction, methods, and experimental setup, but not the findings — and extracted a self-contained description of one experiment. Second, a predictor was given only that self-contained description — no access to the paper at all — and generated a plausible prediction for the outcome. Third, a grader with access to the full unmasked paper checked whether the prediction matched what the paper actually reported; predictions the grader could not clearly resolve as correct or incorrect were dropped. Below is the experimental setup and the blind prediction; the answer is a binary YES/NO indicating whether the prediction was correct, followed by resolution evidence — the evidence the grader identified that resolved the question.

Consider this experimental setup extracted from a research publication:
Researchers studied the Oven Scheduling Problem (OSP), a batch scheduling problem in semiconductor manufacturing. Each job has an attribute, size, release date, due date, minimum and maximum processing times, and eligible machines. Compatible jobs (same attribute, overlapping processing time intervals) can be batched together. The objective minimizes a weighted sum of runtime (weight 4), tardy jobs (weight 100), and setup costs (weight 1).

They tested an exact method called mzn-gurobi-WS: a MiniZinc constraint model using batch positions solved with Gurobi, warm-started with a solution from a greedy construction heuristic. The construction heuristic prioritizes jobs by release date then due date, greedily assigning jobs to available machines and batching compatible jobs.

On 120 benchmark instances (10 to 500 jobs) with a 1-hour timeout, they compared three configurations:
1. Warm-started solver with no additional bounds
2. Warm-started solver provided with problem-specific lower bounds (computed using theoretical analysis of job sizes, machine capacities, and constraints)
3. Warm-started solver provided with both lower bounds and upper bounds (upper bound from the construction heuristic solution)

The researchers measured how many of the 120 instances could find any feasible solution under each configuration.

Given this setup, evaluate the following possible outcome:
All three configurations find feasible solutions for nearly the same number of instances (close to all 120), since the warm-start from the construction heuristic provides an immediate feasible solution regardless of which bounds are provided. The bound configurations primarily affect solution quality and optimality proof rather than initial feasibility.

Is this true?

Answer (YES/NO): NO